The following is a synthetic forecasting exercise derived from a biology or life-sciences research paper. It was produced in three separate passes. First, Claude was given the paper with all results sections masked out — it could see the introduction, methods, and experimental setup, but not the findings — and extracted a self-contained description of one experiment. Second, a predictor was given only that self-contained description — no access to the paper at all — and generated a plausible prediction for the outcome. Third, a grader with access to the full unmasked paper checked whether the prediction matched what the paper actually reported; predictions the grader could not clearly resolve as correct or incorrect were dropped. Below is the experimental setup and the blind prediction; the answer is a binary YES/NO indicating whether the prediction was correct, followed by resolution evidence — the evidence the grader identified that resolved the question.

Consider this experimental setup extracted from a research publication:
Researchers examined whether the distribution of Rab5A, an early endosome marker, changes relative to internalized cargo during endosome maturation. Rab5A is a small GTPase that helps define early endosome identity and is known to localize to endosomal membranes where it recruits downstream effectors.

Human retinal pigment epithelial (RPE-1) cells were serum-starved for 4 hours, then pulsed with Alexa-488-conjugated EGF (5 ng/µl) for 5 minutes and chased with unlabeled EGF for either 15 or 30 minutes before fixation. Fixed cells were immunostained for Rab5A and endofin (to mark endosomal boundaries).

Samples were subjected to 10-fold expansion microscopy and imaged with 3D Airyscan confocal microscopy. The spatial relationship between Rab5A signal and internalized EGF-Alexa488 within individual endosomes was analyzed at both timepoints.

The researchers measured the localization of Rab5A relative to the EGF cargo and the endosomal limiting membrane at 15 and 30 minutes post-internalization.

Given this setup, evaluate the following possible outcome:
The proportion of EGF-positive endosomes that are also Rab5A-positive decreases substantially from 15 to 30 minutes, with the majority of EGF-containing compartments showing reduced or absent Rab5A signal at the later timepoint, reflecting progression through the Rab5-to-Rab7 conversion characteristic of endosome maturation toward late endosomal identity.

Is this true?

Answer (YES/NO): NO